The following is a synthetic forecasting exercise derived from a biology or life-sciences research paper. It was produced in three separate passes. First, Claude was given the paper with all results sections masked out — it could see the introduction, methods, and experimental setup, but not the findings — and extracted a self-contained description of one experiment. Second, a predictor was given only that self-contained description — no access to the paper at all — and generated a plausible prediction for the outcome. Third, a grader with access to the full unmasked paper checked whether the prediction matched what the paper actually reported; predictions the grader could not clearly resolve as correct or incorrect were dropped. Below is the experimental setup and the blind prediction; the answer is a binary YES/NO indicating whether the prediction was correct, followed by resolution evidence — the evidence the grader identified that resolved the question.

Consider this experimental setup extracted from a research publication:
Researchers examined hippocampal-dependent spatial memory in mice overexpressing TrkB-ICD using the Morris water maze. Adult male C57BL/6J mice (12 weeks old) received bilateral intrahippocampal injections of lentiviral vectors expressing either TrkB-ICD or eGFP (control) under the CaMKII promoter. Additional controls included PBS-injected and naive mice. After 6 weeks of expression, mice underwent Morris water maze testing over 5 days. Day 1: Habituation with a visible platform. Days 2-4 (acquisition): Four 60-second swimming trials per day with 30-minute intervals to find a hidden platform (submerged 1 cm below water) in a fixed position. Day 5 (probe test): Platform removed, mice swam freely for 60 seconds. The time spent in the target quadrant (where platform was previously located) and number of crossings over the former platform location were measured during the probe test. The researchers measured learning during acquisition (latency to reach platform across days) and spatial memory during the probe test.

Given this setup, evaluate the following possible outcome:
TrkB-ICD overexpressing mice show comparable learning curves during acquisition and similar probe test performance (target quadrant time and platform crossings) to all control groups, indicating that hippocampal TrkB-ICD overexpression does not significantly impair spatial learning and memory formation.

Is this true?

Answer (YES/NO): YES